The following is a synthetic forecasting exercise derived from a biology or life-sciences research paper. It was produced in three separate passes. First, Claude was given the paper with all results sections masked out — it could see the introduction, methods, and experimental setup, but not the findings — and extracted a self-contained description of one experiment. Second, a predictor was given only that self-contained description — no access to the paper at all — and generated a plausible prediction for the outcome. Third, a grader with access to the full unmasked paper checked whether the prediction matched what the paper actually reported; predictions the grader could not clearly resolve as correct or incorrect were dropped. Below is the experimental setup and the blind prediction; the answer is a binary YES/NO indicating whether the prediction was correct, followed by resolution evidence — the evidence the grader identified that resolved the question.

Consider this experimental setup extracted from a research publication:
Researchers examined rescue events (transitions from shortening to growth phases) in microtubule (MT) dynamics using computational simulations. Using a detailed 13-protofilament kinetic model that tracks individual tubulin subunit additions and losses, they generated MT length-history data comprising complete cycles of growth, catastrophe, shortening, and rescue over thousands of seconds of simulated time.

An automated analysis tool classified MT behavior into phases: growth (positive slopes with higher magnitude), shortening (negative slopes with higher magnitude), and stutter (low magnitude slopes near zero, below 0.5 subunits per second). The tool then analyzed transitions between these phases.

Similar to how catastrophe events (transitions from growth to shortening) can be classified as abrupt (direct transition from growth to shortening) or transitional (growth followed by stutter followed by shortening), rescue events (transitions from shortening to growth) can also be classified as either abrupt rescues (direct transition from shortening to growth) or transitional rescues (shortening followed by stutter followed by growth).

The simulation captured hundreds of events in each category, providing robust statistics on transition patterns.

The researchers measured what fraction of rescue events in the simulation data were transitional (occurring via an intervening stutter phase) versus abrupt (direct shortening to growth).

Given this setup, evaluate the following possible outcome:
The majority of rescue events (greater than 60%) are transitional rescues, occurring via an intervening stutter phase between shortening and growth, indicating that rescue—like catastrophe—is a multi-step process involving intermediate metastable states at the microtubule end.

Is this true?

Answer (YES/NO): NO